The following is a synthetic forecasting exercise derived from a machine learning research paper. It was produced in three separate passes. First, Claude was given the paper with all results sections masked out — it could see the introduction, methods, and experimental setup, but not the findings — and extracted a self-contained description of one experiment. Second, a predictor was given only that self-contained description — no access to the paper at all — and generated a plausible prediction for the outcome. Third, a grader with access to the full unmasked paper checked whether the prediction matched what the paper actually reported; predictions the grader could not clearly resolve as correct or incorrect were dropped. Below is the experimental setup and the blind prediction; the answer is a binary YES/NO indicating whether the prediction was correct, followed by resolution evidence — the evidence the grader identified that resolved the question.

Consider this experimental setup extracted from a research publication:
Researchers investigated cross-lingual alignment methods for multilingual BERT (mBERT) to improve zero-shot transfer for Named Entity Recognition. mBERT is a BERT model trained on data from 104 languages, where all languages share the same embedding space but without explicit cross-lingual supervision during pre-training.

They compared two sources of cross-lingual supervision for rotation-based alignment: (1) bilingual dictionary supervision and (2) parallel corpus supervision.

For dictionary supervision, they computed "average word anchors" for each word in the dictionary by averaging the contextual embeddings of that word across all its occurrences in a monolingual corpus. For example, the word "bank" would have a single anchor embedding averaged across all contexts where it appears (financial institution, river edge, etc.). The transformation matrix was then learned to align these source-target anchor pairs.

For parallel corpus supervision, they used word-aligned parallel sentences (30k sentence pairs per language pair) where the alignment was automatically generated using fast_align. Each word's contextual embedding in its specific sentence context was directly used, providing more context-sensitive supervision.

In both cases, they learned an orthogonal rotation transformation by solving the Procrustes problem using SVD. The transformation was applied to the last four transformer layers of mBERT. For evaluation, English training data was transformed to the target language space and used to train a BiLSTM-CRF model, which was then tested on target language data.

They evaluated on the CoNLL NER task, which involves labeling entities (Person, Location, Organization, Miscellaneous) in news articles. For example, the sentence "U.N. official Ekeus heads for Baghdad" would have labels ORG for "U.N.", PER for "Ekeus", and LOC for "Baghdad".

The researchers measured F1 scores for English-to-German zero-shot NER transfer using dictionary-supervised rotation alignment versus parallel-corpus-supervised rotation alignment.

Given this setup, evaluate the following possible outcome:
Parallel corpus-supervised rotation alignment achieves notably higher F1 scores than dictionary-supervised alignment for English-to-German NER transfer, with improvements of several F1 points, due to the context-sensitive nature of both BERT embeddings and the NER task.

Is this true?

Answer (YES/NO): YES